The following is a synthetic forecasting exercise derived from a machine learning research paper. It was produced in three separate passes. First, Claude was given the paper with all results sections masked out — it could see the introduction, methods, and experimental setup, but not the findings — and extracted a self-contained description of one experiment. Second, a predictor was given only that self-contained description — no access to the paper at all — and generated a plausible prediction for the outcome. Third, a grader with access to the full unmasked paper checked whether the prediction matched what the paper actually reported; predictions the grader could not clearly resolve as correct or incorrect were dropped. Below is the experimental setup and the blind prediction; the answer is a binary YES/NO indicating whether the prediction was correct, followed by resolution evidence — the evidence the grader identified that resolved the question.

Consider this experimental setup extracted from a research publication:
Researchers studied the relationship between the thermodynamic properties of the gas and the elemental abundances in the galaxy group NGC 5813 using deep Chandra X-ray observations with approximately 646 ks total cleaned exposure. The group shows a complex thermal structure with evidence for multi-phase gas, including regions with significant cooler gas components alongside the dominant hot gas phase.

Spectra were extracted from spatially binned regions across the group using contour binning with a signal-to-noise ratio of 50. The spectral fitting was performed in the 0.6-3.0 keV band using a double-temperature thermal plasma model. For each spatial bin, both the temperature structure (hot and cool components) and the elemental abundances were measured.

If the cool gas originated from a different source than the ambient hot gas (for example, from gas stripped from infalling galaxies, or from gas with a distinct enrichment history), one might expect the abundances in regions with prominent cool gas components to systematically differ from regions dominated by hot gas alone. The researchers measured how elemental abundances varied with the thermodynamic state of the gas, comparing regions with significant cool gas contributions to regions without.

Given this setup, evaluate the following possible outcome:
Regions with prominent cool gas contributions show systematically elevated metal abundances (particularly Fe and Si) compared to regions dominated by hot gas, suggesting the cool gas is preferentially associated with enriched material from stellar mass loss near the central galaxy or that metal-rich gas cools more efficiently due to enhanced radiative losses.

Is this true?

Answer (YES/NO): NO